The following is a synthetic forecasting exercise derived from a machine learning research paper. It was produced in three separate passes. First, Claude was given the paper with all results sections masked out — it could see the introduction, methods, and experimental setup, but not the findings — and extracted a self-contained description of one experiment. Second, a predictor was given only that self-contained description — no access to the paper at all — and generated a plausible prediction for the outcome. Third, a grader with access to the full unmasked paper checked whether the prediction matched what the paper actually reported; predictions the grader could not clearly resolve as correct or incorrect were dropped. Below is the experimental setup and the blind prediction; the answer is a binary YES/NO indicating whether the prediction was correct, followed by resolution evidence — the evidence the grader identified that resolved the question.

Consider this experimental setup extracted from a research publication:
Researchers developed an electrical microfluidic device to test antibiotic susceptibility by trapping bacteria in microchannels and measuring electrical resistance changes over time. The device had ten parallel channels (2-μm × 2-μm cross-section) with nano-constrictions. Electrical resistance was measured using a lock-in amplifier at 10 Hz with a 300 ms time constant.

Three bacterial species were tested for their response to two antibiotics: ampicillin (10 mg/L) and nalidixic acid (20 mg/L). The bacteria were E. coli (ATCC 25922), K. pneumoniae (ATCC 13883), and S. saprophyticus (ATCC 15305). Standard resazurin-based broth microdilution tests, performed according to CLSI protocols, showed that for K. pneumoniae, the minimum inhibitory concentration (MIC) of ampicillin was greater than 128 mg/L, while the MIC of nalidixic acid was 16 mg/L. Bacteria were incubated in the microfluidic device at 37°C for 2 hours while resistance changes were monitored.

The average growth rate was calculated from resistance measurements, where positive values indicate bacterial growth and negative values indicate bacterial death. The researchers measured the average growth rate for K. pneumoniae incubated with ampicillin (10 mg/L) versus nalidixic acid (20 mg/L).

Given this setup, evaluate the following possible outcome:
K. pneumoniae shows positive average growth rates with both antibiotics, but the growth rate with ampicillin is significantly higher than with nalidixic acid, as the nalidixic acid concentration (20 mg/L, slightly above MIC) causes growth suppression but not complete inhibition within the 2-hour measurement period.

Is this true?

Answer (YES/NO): NO